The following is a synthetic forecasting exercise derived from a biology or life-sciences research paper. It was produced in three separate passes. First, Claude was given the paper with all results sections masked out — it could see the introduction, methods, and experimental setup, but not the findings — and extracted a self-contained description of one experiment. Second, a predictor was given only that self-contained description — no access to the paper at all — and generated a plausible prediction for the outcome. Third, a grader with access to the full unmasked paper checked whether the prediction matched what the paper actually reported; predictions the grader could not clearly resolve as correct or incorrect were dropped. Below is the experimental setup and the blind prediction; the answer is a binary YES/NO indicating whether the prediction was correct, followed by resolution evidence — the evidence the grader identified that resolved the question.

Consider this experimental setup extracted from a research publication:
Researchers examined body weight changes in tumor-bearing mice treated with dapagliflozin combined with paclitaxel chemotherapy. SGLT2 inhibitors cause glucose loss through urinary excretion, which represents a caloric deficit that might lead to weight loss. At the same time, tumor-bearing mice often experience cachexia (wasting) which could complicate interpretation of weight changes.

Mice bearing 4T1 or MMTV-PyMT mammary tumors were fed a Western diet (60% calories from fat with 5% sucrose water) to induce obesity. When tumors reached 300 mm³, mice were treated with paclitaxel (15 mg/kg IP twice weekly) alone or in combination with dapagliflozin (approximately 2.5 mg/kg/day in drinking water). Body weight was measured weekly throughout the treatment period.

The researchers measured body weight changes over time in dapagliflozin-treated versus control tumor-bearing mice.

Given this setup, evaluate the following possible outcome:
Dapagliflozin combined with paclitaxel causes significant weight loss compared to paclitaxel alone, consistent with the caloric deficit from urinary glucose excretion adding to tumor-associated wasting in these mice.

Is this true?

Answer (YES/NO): NO